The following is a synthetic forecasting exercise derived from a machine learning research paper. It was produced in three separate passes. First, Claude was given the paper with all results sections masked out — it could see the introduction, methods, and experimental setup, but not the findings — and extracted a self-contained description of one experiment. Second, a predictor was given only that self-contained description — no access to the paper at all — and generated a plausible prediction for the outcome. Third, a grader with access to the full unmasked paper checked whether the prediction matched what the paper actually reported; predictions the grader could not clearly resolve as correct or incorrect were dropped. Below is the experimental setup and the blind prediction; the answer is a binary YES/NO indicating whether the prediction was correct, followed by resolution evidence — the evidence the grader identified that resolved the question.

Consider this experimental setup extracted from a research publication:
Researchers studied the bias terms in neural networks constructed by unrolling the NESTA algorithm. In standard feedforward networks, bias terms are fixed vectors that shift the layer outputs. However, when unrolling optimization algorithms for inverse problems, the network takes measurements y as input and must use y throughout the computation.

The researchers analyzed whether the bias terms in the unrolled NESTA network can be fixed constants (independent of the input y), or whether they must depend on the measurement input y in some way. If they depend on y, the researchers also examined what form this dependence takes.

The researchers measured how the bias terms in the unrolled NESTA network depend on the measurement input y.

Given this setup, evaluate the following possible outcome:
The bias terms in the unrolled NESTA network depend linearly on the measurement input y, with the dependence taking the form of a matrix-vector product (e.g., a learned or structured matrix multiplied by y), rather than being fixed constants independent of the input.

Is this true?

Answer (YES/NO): NO